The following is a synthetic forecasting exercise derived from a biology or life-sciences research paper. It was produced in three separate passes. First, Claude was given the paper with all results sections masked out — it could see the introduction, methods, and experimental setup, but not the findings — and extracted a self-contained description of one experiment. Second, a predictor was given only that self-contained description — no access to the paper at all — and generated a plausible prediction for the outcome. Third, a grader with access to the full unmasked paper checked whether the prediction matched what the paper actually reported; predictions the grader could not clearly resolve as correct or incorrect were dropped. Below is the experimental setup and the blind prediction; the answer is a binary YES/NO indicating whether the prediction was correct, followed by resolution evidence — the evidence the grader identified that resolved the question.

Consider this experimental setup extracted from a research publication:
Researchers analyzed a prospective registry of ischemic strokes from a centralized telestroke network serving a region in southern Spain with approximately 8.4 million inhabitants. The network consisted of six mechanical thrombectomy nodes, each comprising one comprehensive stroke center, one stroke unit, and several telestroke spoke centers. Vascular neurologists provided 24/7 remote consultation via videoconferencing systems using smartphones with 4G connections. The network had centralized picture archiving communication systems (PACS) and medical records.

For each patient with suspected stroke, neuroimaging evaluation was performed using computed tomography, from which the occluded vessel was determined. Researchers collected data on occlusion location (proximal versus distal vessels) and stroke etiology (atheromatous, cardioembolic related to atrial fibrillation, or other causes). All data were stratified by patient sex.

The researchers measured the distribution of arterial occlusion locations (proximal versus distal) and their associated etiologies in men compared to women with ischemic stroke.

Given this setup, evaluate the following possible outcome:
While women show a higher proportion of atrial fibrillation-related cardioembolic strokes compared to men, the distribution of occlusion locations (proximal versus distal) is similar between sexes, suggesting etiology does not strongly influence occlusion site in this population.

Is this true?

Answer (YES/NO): NO